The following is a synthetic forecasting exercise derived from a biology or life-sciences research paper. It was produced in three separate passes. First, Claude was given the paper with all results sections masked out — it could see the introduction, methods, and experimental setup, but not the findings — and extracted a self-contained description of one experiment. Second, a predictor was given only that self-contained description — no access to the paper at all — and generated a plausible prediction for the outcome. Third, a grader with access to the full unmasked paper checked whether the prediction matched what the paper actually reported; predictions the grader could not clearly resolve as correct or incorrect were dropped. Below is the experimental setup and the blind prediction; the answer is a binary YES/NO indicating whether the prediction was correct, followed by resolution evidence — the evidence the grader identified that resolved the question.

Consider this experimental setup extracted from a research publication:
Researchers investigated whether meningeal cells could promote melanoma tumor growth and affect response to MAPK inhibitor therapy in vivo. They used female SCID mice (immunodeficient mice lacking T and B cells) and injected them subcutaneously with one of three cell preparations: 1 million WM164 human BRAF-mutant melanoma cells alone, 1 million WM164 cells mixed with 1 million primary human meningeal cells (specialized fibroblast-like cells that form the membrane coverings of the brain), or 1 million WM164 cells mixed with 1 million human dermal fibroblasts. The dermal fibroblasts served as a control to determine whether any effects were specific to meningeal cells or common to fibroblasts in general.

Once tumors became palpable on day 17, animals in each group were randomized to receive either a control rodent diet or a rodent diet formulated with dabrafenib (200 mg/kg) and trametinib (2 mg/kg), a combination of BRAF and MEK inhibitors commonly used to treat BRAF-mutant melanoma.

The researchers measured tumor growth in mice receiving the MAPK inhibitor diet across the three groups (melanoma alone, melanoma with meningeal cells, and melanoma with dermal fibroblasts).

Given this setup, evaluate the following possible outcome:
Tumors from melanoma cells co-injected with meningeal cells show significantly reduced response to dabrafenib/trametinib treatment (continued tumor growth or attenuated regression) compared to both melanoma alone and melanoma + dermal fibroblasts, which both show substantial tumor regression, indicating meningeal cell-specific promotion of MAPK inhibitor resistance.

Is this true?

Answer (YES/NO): NO